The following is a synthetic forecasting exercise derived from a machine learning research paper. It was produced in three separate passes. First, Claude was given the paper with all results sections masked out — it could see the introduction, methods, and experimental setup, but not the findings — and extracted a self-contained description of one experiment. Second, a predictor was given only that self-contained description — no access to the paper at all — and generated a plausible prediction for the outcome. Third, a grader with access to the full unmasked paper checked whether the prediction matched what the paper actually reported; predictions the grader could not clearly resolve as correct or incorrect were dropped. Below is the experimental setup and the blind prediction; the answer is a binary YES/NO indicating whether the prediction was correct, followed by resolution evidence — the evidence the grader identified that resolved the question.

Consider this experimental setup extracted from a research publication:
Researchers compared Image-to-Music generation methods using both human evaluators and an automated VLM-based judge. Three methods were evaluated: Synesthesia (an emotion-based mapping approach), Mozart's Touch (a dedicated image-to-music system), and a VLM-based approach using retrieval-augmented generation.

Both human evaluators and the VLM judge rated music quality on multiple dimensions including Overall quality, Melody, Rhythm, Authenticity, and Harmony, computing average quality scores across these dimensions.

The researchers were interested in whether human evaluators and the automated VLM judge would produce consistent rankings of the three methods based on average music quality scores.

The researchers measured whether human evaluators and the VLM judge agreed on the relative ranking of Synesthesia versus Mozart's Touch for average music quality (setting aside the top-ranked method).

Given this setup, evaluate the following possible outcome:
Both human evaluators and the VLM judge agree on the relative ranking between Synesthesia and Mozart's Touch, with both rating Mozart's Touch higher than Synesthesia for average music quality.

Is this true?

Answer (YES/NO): NO